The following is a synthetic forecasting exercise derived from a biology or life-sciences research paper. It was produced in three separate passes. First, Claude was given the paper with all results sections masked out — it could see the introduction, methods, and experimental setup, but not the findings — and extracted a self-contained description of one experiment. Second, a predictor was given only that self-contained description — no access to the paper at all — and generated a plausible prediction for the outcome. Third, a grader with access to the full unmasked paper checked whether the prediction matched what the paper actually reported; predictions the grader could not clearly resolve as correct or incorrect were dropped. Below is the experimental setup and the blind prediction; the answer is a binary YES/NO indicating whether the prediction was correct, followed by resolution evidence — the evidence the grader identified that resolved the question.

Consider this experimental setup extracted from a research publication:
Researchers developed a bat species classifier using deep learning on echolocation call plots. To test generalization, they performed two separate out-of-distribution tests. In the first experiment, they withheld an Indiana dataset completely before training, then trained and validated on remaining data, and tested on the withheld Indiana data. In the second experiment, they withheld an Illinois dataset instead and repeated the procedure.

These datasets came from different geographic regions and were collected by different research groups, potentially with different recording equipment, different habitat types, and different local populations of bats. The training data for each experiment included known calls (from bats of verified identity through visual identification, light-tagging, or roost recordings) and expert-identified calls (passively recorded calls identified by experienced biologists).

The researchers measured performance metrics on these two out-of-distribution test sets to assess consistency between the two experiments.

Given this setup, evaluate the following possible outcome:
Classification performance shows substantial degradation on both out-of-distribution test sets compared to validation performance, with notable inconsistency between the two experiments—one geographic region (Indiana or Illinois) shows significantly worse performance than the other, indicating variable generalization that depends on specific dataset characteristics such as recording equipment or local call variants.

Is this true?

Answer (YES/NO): NO